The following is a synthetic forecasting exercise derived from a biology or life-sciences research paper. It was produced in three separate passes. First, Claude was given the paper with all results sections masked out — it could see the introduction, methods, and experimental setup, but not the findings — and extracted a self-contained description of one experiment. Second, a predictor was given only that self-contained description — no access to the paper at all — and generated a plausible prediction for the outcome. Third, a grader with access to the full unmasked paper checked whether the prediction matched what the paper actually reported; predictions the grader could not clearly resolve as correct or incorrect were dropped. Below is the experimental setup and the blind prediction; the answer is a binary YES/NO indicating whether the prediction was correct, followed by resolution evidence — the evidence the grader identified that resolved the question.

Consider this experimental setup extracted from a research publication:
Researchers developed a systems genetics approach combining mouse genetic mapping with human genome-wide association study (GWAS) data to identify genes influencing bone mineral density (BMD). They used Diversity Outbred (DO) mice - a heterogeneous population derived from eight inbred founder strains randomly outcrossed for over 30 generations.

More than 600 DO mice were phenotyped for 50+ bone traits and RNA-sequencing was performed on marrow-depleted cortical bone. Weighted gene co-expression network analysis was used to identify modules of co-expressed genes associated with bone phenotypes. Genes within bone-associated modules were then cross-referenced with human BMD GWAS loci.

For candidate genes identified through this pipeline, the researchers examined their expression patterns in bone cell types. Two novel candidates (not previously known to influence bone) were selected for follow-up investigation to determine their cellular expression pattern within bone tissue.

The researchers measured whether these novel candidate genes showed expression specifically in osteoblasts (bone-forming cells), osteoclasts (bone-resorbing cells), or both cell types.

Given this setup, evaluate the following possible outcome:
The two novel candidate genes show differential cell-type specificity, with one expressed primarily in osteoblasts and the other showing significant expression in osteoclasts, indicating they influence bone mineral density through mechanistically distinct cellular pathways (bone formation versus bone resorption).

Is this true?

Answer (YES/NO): NO